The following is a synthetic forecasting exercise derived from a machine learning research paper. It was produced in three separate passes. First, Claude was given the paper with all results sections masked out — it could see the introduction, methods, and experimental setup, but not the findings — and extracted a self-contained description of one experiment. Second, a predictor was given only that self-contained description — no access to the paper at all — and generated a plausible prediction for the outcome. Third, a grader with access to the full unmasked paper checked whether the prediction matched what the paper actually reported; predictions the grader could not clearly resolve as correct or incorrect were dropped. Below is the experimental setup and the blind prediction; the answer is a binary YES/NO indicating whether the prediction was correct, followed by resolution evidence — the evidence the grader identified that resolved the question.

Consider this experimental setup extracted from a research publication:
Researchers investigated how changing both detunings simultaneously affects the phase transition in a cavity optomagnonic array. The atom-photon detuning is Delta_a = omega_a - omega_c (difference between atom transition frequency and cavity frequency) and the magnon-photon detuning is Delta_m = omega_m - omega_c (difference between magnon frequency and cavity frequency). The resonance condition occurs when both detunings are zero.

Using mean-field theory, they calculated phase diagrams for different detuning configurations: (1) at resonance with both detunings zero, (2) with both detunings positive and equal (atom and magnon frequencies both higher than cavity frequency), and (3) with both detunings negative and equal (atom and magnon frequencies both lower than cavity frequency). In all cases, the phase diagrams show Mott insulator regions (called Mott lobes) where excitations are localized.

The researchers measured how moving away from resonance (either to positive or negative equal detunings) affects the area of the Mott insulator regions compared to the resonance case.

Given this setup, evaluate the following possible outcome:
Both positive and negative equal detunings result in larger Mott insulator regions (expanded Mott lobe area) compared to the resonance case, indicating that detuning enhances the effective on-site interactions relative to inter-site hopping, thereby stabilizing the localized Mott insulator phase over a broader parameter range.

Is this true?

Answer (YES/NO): NO